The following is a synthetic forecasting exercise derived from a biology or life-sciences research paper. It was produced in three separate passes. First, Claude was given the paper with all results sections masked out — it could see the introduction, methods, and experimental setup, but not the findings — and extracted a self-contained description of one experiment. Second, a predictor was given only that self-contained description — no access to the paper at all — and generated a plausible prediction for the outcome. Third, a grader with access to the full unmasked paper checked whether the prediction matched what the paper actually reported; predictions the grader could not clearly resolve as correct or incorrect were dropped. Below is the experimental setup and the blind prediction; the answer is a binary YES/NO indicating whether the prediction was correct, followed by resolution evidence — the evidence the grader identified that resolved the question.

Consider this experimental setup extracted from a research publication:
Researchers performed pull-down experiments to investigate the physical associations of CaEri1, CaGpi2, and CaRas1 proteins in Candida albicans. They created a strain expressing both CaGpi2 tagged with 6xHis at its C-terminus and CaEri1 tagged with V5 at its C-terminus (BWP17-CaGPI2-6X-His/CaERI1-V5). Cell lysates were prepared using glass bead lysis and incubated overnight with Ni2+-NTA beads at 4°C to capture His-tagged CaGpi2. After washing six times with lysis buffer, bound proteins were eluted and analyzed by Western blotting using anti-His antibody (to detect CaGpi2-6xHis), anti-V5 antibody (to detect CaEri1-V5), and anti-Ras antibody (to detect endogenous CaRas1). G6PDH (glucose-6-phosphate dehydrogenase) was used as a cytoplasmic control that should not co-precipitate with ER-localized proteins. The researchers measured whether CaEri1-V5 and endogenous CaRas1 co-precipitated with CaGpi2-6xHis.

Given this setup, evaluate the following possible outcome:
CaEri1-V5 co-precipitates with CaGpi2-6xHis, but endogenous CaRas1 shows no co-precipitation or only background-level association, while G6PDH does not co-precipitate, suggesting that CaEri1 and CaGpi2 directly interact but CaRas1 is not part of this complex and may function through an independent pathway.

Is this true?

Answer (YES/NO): NO